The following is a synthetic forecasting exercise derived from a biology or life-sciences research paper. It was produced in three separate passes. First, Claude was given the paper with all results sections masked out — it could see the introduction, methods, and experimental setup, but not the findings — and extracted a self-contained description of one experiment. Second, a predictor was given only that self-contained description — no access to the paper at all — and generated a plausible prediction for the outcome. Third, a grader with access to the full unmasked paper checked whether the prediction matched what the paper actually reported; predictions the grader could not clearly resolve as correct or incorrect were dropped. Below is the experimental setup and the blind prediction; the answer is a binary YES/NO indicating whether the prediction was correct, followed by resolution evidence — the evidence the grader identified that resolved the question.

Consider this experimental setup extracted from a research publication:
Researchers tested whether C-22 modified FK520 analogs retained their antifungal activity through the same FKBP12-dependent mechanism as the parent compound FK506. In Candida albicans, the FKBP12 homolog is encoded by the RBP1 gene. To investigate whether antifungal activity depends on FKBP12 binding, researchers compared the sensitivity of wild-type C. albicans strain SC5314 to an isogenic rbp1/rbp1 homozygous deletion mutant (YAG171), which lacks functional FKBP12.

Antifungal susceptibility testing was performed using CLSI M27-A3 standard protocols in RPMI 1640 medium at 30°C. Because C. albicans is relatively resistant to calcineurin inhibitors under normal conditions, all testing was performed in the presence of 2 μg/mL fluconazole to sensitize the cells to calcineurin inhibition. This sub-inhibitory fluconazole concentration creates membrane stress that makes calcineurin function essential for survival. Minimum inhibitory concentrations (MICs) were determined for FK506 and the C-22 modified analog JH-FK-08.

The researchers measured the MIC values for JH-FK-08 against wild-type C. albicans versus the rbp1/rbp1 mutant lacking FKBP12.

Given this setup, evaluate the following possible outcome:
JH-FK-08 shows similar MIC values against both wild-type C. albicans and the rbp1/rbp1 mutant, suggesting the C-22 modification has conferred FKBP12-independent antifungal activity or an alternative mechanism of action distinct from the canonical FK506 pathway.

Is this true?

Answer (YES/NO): NO